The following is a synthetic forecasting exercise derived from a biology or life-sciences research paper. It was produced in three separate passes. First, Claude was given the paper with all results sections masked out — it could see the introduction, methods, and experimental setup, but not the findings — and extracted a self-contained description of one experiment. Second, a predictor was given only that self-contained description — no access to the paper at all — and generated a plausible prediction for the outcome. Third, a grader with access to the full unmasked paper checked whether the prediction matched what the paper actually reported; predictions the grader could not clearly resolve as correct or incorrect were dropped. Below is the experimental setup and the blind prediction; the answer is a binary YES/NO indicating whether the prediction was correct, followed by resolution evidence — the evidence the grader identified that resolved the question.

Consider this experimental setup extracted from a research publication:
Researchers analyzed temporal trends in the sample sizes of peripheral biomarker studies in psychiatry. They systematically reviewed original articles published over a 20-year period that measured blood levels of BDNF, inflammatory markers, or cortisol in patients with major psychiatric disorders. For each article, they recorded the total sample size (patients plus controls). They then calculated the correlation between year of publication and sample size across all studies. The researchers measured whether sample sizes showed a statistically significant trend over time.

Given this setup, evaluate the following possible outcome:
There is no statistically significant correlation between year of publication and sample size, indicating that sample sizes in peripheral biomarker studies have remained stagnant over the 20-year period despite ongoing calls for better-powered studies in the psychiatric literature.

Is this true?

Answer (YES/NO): NO